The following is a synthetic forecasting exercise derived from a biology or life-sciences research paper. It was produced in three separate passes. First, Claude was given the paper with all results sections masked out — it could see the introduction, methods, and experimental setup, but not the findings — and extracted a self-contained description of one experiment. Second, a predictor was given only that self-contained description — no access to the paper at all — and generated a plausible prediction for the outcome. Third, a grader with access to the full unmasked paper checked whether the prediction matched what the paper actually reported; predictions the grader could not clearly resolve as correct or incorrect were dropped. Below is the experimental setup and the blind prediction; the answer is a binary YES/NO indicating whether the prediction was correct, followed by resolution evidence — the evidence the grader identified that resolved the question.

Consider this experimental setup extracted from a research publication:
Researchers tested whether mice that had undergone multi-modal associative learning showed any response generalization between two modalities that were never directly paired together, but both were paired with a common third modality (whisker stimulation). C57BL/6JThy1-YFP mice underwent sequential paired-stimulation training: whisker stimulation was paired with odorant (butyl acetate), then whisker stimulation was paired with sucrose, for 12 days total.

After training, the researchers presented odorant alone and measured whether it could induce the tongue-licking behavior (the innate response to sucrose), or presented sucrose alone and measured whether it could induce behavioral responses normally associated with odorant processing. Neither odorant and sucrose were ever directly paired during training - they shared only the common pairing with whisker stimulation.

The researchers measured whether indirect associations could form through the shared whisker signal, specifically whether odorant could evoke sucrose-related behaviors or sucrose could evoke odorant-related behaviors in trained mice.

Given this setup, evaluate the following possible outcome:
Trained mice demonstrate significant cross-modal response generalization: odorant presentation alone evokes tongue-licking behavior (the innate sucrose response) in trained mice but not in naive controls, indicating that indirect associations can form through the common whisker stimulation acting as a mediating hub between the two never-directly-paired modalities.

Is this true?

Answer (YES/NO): YES